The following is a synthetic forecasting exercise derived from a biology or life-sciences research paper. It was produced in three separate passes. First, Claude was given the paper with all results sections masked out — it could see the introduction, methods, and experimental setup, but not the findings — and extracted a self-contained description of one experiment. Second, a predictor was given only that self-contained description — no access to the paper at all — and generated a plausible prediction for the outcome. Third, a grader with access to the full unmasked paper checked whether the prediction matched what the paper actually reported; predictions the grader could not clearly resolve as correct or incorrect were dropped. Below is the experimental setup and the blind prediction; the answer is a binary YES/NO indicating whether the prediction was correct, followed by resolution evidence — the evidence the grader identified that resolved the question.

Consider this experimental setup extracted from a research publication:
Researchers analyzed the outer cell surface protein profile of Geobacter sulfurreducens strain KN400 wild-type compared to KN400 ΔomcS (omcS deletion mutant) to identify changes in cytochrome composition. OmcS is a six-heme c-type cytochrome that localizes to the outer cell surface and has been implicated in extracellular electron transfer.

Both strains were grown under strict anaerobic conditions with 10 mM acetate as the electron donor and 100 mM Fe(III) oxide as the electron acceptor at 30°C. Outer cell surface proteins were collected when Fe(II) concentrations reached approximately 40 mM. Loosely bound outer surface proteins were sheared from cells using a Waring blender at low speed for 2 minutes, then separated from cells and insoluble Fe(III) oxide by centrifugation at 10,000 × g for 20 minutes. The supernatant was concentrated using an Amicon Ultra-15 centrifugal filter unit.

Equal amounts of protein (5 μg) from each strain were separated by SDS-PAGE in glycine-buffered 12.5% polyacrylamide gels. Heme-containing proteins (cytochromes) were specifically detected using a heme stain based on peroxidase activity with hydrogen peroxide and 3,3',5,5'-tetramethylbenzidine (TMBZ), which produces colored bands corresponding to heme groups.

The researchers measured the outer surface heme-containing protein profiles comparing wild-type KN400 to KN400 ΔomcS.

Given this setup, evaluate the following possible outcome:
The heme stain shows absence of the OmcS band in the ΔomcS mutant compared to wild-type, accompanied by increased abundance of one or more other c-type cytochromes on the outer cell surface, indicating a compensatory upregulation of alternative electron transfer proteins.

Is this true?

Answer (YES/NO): NO